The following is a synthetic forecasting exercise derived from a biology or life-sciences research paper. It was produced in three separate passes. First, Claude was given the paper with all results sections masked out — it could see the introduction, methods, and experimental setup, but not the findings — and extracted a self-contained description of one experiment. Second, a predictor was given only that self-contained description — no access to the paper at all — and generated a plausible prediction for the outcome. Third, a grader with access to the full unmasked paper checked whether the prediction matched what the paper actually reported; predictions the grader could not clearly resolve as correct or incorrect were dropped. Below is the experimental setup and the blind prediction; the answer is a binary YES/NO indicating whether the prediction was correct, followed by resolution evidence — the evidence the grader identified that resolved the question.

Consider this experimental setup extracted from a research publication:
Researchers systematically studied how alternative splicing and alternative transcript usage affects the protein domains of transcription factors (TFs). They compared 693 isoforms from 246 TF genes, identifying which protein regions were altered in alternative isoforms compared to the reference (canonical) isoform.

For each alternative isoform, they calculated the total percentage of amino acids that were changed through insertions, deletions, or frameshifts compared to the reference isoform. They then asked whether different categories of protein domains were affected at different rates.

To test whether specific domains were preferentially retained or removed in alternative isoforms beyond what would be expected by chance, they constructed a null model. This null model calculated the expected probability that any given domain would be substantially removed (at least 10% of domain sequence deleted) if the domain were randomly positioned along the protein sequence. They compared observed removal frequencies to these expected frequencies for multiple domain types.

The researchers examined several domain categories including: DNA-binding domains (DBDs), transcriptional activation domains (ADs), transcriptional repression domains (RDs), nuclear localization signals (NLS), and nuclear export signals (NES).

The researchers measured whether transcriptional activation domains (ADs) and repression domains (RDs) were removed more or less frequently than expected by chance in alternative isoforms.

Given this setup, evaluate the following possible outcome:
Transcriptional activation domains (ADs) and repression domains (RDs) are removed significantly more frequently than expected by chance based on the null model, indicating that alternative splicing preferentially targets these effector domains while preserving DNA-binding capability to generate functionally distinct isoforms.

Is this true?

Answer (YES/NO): NO